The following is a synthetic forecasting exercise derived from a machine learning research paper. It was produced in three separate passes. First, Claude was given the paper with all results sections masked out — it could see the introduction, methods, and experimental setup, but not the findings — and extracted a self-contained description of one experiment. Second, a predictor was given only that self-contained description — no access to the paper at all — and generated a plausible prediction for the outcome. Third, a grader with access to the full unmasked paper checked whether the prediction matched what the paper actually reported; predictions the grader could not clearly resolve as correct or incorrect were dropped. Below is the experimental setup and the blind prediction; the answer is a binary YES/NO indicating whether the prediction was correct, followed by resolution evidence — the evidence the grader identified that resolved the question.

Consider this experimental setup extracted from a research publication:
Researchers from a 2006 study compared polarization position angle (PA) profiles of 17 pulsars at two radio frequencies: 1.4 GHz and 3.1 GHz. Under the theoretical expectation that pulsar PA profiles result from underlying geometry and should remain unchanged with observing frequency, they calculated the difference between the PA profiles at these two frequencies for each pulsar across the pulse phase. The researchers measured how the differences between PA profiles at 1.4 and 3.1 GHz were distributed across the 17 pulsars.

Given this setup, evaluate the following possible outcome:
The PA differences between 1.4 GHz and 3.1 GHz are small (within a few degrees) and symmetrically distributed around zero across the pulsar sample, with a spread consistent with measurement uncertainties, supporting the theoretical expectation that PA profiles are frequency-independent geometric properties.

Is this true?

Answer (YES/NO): YES